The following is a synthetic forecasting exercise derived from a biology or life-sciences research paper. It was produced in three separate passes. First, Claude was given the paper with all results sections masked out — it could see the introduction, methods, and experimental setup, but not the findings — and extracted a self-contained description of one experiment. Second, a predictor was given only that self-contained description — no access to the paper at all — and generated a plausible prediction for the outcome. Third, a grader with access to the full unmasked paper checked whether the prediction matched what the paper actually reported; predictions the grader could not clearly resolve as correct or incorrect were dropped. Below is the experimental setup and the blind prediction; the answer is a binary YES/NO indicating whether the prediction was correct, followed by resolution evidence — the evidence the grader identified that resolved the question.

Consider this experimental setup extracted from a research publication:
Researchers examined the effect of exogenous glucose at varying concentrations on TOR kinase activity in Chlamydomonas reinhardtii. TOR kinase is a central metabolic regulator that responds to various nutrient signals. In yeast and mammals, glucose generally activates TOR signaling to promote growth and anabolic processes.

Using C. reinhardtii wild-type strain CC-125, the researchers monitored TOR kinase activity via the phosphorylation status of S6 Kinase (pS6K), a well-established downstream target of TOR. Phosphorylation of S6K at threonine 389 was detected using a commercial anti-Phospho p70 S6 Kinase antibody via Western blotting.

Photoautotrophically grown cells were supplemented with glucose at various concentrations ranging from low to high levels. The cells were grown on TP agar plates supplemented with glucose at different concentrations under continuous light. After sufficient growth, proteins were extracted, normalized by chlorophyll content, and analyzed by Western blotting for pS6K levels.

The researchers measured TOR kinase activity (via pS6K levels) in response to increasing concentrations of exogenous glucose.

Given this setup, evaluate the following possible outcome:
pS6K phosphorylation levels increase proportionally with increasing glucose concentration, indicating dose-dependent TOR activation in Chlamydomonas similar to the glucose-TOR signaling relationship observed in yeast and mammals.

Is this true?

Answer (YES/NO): NO